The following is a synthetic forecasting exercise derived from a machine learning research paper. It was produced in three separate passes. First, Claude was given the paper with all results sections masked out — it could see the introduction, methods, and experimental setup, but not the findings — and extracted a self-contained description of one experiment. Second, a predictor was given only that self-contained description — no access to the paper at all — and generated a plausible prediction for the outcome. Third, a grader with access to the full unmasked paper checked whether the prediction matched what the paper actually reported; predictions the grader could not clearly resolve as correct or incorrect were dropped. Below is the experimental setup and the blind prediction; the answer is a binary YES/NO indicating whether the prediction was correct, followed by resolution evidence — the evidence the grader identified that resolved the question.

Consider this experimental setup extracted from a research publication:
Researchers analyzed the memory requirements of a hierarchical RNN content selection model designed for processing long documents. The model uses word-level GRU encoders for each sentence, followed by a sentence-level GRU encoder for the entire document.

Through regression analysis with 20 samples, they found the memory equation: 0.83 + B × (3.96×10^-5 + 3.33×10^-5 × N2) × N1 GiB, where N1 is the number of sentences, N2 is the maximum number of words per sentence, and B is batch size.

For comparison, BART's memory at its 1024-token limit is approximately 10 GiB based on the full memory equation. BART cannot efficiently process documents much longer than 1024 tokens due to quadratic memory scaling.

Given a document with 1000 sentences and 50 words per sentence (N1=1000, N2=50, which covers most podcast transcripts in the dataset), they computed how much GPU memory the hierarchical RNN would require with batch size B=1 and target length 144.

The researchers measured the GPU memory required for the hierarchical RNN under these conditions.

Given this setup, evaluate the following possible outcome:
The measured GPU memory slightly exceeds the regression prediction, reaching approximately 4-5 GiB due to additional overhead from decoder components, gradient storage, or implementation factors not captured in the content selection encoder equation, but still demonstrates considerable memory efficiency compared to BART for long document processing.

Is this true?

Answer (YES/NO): NO